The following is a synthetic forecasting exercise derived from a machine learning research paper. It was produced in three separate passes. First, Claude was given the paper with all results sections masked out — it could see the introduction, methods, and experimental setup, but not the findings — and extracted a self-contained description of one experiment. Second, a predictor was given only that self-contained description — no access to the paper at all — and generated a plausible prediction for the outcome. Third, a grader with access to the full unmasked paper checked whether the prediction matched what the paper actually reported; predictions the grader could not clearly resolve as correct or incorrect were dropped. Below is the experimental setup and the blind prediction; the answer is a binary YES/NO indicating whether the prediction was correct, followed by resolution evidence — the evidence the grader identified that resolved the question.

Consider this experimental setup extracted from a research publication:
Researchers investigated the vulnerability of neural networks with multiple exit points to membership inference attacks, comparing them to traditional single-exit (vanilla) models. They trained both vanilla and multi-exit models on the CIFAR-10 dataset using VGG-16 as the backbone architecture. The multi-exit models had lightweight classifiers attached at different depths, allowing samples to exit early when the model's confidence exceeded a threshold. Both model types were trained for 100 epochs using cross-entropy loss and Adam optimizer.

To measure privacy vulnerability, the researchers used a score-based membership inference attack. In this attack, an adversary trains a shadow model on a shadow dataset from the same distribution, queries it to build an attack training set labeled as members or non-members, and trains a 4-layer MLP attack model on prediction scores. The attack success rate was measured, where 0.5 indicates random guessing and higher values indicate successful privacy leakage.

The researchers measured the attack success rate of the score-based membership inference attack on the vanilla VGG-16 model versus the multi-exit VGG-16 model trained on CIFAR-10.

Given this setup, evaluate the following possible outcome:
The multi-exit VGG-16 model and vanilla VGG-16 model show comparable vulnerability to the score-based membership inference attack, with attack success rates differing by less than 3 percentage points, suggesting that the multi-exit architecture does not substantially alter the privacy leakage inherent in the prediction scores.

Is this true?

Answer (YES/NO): NO